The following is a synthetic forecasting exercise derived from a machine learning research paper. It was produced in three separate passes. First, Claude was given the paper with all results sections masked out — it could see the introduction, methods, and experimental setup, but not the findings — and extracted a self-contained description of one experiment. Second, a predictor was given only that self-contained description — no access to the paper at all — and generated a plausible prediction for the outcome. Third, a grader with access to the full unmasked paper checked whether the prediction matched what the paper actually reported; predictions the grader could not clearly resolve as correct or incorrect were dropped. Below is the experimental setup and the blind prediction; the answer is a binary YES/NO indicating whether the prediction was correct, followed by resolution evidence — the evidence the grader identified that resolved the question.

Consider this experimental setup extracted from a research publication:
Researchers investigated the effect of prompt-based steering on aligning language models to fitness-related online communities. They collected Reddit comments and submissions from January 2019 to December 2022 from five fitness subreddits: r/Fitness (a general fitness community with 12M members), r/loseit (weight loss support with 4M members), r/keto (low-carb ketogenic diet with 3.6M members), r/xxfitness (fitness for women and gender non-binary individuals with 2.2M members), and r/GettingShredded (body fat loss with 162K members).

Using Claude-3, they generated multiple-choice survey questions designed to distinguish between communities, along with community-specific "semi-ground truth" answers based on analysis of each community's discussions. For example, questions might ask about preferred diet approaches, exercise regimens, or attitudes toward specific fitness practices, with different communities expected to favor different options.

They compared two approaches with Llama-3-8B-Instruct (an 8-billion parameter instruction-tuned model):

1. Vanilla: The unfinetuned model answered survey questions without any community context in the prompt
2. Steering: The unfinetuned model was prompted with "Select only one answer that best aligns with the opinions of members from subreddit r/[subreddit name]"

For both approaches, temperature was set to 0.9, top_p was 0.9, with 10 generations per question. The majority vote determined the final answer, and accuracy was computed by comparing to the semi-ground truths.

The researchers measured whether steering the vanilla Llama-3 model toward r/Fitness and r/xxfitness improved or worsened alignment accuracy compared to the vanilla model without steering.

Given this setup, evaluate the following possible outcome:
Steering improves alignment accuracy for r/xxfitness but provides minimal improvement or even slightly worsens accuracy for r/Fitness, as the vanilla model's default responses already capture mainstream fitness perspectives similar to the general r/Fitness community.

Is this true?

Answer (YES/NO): NO